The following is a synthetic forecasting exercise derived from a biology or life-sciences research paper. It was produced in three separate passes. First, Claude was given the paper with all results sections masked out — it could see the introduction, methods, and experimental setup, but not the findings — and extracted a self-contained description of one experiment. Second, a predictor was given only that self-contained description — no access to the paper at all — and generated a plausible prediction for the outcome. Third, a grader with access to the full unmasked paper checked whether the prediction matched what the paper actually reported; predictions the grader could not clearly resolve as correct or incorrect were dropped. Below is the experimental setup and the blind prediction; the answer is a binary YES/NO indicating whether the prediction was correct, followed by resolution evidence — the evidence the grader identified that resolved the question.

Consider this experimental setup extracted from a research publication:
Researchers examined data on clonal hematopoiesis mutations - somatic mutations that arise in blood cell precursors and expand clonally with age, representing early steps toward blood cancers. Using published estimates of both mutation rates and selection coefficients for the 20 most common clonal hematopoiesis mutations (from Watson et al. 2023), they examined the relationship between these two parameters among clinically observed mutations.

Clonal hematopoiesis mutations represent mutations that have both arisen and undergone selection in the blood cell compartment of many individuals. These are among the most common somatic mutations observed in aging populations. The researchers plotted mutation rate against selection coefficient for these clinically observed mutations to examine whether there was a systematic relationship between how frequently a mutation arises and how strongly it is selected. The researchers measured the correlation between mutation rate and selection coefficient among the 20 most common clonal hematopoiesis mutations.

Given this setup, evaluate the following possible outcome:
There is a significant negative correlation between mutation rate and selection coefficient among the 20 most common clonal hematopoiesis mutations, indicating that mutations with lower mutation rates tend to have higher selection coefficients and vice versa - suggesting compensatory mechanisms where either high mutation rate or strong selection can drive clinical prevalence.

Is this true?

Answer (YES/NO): YES